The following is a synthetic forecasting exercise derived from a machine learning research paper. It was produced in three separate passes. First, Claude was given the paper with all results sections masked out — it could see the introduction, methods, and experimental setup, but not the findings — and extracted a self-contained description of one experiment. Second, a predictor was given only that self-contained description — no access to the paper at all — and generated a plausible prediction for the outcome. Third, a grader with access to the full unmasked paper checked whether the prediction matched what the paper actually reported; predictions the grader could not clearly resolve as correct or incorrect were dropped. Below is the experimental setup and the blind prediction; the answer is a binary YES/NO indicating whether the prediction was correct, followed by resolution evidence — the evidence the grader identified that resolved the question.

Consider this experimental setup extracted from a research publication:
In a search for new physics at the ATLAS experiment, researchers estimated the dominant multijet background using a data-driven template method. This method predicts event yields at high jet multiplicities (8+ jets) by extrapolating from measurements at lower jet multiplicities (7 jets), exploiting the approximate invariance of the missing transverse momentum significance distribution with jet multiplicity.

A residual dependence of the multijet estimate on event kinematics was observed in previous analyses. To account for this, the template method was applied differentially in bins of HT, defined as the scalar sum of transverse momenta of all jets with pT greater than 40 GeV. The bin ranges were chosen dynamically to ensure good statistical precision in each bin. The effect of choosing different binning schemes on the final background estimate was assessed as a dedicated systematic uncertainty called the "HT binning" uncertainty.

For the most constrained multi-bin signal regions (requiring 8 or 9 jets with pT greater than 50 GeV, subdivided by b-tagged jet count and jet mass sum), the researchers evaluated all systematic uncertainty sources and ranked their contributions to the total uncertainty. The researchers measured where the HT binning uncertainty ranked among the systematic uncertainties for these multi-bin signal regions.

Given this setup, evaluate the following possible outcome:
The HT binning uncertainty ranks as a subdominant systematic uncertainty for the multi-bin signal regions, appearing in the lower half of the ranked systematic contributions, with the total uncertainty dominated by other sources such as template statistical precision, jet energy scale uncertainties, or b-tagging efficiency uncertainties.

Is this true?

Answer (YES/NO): YES